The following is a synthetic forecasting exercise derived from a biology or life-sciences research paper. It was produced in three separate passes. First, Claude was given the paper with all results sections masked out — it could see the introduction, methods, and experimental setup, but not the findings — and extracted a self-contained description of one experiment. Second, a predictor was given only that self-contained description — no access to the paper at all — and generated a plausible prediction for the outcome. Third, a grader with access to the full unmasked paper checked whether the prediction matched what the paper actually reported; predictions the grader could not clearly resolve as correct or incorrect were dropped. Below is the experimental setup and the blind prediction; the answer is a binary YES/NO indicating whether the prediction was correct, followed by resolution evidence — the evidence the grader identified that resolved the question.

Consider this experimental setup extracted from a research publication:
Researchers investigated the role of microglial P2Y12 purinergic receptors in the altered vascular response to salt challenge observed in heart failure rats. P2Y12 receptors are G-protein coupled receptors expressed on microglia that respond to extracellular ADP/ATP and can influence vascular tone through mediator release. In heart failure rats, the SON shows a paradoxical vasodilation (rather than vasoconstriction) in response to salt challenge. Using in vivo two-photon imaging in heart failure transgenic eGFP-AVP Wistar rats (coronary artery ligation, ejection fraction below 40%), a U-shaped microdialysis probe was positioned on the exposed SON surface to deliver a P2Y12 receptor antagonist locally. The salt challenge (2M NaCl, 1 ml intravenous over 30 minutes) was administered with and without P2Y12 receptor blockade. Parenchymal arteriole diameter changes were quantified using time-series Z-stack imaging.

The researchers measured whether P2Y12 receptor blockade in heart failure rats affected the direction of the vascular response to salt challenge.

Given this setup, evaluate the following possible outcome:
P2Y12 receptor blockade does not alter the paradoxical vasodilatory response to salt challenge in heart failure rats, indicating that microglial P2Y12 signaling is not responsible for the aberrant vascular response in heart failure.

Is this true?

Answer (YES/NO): NO